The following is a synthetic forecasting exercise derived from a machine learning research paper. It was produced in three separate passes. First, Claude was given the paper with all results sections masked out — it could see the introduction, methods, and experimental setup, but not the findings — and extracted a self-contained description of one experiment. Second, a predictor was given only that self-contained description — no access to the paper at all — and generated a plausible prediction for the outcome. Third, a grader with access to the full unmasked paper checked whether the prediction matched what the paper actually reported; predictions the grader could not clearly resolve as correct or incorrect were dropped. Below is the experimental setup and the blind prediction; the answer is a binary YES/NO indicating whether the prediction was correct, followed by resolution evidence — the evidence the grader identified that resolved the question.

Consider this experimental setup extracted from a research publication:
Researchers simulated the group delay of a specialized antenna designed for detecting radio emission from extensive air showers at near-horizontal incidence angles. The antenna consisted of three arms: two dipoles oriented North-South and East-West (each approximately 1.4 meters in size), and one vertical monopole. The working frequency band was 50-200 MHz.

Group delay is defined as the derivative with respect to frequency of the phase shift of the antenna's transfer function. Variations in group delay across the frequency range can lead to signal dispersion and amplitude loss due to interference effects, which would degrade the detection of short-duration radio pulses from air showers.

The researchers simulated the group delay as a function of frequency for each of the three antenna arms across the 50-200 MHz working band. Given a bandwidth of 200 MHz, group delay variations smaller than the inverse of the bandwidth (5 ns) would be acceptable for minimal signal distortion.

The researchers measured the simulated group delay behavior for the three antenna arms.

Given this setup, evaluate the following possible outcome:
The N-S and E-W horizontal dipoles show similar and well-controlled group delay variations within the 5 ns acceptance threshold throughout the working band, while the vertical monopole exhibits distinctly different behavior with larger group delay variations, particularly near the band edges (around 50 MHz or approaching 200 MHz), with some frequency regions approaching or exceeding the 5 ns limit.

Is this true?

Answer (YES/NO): NO